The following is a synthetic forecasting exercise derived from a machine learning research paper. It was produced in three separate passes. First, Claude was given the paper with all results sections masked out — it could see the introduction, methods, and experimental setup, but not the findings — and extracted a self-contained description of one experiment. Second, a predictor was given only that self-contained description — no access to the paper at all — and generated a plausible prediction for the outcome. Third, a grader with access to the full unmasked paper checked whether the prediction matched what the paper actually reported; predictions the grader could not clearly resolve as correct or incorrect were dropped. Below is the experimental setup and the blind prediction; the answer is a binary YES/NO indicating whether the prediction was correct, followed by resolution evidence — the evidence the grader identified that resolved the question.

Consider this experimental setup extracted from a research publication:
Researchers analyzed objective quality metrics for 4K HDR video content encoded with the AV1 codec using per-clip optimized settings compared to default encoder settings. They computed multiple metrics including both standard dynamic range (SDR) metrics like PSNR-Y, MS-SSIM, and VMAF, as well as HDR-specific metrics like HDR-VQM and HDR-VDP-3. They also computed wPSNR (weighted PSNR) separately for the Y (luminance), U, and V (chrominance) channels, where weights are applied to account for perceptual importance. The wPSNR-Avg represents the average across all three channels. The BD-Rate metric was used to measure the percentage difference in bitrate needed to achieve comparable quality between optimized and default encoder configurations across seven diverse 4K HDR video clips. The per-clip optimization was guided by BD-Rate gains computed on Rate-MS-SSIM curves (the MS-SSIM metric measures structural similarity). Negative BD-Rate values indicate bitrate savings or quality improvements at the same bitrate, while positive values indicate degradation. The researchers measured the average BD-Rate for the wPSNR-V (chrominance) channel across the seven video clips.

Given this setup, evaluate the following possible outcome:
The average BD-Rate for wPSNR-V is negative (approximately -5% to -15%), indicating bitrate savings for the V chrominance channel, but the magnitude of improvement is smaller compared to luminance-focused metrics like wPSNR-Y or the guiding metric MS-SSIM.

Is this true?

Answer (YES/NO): NO